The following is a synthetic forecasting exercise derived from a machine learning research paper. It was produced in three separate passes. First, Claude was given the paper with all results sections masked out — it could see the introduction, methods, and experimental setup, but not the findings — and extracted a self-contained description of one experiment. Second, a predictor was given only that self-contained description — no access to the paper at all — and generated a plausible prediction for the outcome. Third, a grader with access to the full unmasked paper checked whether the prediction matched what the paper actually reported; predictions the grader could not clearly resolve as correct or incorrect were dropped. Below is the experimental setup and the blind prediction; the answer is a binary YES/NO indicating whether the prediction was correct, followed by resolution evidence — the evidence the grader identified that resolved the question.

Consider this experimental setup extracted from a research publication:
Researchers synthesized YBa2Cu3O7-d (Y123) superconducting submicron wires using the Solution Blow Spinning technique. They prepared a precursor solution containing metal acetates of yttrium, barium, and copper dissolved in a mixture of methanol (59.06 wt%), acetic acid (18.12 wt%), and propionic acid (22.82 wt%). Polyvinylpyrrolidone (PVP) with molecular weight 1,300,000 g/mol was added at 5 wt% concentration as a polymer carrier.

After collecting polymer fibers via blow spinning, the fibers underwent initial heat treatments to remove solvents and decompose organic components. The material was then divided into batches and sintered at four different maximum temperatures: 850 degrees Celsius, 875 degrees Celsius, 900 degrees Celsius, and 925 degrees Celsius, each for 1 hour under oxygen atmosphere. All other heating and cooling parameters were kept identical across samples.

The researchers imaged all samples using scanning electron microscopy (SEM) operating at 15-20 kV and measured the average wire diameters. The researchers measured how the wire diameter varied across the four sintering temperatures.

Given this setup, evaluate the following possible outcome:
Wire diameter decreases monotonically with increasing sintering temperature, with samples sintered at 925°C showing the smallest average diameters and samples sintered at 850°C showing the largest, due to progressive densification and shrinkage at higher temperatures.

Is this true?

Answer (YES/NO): NO